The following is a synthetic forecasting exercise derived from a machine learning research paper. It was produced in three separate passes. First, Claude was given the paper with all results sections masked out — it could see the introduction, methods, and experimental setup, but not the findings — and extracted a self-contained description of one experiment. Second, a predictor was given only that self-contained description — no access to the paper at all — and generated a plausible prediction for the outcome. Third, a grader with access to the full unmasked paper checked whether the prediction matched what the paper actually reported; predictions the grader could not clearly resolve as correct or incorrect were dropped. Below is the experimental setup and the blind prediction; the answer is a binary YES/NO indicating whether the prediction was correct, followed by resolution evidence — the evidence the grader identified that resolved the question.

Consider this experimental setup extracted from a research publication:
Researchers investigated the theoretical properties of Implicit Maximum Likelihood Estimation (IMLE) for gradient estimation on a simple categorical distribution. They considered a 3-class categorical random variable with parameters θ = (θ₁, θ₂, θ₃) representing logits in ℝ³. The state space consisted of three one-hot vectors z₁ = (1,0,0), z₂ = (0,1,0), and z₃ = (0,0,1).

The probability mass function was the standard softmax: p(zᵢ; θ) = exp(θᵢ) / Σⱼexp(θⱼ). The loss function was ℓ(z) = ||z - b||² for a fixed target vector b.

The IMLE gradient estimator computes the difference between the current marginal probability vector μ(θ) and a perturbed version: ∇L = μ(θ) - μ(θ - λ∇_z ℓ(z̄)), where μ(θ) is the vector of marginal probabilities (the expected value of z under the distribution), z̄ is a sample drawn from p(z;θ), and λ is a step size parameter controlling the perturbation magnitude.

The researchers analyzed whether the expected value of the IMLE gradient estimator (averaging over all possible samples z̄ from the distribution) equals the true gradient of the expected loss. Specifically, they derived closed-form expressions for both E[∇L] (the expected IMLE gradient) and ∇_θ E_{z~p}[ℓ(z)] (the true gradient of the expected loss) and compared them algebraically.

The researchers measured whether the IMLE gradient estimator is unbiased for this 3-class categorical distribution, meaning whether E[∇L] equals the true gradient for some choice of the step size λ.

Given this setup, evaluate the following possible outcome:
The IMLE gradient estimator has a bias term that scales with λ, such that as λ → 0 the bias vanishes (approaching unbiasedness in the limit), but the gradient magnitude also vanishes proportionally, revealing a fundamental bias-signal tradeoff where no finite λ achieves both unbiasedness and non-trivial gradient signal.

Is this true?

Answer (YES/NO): NO